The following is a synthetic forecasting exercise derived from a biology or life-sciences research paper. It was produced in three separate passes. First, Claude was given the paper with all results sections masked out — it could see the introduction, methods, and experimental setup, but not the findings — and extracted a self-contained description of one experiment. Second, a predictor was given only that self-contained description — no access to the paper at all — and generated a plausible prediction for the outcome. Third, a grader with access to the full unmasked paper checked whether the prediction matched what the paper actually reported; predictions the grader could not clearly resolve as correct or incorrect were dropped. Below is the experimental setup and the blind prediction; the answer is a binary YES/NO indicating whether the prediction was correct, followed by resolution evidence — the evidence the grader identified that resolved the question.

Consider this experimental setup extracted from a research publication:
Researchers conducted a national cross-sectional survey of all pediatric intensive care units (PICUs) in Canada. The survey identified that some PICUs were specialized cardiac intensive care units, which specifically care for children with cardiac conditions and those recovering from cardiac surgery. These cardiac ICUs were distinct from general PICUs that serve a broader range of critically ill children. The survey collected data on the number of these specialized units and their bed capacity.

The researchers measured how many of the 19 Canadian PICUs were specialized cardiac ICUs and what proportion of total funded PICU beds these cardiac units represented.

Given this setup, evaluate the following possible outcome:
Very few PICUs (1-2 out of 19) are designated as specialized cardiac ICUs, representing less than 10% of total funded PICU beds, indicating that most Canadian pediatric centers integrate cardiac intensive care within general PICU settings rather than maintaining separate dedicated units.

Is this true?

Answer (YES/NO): NO